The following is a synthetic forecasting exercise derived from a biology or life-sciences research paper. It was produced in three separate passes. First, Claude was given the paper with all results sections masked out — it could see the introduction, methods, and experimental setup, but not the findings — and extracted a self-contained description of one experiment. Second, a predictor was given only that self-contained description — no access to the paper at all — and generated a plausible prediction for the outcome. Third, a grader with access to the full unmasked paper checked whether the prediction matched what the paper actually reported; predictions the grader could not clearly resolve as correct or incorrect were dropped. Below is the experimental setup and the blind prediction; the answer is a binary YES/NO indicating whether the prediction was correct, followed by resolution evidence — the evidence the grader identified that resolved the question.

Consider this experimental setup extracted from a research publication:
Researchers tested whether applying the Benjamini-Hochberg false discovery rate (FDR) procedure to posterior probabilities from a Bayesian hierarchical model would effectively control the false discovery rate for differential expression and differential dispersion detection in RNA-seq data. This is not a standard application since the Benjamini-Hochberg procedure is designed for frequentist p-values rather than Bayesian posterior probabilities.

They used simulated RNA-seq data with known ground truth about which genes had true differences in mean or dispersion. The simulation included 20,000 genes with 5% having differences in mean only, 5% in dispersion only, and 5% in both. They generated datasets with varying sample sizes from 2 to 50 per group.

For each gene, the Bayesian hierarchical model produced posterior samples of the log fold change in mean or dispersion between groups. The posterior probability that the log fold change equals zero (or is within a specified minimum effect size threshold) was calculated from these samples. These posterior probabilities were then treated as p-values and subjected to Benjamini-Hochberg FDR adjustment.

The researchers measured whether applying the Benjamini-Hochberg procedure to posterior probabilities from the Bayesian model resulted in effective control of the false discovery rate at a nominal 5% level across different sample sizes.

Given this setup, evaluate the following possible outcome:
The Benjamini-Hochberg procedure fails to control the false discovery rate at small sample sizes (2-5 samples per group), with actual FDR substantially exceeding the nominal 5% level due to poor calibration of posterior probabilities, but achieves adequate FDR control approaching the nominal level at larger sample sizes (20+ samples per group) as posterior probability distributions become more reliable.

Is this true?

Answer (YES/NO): NO